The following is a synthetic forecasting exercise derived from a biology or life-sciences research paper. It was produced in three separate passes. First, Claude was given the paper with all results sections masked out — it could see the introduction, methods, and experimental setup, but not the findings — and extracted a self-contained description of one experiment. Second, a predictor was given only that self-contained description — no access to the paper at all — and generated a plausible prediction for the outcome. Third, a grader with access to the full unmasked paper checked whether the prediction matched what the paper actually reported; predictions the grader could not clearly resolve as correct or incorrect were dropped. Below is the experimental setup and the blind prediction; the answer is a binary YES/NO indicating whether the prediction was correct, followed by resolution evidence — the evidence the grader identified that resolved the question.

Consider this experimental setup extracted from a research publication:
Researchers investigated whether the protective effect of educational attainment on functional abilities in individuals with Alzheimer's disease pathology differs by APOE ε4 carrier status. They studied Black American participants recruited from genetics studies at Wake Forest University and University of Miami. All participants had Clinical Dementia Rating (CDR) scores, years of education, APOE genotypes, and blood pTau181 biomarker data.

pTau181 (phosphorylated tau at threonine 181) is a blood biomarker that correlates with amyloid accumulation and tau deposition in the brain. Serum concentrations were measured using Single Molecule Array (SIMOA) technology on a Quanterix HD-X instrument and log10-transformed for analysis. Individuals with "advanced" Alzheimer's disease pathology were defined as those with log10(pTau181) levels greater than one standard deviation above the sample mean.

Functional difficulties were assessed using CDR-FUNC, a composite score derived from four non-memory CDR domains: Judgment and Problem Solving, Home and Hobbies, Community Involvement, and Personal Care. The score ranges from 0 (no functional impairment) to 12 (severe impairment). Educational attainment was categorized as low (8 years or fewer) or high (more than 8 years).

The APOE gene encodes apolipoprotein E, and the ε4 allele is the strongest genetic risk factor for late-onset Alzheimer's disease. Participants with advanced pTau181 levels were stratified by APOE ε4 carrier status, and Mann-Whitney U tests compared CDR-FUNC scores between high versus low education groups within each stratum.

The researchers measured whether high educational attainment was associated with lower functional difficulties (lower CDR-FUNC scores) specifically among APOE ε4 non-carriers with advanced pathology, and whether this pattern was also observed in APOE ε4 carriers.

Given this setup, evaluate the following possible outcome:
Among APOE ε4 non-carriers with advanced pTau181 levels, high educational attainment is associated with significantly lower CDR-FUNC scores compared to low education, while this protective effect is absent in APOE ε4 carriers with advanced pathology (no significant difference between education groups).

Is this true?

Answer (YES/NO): NO